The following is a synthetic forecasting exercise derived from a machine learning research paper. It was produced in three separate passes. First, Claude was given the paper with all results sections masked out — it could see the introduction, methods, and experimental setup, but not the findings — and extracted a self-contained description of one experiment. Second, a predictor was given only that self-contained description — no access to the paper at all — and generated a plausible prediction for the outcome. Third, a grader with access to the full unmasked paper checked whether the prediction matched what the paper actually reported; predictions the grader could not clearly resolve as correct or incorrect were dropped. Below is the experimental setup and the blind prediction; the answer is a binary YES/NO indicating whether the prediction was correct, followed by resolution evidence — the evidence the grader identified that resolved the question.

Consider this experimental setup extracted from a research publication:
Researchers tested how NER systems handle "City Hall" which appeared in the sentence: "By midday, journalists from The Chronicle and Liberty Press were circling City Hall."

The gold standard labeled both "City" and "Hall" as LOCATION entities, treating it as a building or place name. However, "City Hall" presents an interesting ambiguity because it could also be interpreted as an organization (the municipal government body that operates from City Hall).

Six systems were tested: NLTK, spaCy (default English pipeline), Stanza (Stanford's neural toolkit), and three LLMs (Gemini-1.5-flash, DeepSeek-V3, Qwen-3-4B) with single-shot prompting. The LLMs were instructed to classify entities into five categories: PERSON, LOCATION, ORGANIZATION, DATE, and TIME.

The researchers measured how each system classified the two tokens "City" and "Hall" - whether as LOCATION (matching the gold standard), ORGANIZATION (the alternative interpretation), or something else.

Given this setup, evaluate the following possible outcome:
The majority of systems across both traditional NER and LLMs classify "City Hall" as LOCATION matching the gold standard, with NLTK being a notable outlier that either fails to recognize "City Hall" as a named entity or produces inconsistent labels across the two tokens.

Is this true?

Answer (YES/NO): NO